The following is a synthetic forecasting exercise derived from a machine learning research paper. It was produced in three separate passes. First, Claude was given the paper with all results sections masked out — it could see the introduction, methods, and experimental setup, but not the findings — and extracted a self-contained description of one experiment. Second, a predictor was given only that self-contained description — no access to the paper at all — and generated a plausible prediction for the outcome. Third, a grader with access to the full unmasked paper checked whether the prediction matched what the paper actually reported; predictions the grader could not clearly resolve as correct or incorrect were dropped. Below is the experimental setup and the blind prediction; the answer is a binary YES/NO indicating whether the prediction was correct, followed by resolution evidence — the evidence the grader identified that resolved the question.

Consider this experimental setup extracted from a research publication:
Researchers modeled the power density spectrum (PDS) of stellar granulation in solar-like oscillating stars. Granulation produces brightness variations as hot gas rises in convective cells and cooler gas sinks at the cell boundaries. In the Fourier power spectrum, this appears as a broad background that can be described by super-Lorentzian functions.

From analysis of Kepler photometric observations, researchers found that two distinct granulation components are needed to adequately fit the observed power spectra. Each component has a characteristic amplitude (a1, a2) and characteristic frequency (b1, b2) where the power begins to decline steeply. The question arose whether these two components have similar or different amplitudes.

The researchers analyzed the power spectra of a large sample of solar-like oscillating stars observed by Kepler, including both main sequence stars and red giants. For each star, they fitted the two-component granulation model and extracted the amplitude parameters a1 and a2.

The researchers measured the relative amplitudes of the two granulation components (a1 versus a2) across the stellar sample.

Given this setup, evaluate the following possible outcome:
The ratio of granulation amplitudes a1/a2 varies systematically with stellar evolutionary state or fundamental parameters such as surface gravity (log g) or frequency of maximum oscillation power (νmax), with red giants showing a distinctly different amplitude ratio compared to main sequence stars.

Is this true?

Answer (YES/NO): NO